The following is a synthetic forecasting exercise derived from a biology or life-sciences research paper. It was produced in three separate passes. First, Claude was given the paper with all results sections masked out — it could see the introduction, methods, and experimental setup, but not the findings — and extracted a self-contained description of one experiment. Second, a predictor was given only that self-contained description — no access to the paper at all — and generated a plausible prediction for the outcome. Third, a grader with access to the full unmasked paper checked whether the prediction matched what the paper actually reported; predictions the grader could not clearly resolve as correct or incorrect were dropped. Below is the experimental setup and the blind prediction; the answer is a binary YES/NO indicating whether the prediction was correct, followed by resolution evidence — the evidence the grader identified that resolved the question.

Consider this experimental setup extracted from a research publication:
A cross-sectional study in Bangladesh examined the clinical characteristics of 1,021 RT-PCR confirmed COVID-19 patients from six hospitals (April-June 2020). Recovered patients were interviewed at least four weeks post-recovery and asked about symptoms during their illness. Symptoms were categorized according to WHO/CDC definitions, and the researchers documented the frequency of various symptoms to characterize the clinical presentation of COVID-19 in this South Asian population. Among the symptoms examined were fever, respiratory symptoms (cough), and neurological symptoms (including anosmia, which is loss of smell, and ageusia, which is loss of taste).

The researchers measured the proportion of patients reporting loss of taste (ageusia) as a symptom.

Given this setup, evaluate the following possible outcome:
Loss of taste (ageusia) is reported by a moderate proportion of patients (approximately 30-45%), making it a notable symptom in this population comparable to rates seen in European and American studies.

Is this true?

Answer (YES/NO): YES